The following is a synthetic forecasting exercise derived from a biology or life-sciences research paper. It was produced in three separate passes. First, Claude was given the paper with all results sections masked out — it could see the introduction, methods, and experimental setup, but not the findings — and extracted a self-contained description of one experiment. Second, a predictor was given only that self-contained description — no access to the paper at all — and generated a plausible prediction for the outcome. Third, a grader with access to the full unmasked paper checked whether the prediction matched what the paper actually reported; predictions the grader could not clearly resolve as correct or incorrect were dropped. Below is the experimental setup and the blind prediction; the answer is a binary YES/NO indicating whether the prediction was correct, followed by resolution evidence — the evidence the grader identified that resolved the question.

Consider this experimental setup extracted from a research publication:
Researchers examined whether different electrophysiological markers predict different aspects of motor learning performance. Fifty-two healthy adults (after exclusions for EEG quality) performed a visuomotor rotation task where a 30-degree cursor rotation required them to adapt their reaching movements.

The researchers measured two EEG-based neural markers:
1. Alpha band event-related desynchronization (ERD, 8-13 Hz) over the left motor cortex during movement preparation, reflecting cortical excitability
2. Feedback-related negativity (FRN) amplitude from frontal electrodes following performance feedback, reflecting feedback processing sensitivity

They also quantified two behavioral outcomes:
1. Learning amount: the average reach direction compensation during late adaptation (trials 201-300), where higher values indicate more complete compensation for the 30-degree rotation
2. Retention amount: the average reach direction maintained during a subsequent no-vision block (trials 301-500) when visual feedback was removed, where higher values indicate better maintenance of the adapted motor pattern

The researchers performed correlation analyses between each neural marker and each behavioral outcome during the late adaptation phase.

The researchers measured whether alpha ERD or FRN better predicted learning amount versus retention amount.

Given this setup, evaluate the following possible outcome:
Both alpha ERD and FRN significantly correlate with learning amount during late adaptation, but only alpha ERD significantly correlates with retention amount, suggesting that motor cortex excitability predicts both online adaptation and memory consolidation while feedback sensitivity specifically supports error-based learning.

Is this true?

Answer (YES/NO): NO